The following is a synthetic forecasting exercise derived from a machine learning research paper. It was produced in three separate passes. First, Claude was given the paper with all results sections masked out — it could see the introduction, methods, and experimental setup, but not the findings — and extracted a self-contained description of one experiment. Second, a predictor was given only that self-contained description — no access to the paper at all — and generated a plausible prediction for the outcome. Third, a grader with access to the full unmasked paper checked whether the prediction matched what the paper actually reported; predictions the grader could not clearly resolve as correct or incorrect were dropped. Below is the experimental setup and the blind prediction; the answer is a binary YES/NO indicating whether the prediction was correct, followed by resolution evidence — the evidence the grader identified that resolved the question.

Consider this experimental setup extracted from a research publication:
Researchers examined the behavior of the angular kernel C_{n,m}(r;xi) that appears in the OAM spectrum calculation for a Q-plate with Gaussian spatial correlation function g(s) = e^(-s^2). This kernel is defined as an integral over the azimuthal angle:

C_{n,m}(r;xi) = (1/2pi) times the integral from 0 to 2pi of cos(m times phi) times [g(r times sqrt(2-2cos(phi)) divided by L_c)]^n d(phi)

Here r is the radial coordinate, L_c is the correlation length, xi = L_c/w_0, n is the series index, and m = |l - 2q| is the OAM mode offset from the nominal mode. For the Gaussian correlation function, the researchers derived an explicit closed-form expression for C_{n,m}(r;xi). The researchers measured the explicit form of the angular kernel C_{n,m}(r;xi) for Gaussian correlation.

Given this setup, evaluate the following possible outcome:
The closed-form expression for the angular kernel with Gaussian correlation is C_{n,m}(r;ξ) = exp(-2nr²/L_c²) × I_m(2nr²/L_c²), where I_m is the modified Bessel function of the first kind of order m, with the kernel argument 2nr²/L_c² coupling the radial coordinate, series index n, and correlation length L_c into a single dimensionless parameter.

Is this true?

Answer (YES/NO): YES